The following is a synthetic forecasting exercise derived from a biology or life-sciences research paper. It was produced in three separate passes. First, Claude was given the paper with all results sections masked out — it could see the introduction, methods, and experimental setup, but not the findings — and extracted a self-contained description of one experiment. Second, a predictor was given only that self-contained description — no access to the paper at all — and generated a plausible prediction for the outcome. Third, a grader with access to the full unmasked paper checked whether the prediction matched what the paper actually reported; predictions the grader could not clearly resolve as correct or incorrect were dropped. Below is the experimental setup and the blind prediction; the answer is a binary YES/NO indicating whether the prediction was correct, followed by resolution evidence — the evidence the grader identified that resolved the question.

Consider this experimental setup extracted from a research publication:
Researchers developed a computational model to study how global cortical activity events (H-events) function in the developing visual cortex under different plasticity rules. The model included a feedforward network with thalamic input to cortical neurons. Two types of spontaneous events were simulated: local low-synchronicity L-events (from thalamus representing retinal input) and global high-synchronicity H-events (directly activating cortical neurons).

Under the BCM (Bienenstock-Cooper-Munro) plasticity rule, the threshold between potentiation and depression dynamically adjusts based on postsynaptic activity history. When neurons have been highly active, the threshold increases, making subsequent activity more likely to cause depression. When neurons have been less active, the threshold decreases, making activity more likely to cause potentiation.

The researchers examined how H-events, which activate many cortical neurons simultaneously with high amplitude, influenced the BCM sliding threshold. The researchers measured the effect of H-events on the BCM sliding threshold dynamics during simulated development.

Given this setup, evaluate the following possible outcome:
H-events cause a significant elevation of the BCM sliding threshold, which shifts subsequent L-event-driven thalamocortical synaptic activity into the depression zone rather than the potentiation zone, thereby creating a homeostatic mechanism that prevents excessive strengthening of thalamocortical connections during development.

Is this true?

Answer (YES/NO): NO